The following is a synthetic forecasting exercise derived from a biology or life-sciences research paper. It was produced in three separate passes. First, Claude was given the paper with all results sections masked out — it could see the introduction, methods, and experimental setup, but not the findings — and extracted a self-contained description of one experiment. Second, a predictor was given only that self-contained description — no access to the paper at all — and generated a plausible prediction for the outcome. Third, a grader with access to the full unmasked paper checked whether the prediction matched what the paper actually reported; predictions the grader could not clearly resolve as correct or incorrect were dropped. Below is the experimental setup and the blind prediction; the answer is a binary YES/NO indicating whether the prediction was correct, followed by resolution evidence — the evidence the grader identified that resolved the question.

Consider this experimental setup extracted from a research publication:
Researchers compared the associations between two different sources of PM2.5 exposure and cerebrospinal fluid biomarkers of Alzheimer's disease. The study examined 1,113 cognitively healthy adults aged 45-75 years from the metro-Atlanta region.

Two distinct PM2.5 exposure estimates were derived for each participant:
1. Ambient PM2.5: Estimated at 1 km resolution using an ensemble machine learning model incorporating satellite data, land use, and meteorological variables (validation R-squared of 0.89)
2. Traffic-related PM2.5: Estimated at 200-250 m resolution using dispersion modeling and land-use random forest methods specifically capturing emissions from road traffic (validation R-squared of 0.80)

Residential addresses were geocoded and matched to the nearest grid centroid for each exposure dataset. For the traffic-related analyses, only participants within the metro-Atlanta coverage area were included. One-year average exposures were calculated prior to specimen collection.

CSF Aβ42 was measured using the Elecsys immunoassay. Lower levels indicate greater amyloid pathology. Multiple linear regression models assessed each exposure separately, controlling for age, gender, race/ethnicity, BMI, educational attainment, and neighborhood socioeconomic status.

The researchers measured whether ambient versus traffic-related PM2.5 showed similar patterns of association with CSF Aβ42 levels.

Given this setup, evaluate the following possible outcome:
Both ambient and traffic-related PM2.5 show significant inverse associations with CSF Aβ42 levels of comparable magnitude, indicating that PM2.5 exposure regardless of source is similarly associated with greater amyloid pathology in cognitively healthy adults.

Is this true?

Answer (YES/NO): NO